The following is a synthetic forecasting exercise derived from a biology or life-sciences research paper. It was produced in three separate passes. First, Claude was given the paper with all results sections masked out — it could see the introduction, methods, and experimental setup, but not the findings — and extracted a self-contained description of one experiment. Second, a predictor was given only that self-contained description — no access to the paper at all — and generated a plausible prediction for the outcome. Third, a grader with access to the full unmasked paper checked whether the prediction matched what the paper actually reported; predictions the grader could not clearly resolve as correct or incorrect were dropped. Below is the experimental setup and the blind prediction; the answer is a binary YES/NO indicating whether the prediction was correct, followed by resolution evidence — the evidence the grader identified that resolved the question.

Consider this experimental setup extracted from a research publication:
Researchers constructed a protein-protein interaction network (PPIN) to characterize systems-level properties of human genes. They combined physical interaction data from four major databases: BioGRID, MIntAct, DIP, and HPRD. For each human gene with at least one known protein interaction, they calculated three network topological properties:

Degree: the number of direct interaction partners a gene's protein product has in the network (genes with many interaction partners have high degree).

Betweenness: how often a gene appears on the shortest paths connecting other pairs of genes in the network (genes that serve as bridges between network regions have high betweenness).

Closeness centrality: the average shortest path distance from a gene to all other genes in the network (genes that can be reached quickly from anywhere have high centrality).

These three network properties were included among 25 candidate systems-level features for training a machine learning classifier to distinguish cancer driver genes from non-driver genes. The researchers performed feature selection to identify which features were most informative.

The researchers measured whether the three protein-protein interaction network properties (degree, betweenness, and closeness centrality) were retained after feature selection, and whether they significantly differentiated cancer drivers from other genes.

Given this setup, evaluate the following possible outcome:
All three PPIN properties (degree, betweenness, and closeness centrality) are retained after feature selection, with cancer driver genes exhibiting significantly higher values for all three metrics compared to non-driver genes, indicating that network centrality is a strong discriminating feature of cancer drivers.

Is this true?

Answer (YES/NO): NO